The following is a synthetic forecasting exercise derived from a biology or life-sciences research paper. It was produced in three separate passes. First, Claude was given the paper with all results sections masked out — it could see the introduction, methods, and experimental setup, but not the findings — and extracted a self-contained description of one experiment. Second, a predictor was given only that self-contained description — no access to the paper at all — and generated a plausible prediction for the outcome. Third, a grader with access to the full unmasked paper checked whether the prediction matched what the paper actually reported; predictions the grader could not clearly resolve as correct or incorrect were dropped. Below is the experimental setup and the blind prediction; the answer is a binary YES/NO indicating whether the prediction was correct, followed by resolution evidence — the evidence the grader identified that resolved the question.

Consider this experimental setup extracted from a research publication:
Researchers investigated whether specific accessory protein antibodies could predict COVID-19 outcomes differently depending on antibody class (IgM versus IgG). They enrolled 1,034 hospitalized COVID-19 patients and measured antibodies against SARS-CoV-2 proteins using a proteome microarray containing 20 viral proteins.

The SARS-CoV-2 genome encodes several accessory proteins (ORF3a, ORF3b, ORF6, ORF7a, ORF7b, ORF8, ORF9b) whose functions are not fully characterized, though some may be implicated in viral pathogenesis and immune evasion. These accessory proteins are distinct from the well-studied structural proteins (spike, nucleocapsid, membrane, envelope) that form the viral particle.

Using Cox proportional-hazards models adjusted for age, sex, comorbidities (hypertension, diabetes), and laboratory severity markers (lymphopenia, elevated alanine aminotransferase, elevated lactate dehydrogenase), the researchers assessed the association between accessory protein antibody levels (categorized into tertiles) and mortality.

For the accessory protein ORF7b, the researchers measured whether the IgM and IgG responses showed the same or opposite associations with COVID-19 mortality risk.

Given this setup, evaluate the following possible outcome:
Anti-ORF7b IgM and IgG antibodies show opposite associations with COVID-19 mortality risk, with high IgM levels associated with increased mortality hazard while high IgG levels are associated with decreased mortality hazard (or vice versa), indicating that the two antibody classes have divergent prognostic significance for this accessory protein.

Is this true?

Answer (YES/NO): NO